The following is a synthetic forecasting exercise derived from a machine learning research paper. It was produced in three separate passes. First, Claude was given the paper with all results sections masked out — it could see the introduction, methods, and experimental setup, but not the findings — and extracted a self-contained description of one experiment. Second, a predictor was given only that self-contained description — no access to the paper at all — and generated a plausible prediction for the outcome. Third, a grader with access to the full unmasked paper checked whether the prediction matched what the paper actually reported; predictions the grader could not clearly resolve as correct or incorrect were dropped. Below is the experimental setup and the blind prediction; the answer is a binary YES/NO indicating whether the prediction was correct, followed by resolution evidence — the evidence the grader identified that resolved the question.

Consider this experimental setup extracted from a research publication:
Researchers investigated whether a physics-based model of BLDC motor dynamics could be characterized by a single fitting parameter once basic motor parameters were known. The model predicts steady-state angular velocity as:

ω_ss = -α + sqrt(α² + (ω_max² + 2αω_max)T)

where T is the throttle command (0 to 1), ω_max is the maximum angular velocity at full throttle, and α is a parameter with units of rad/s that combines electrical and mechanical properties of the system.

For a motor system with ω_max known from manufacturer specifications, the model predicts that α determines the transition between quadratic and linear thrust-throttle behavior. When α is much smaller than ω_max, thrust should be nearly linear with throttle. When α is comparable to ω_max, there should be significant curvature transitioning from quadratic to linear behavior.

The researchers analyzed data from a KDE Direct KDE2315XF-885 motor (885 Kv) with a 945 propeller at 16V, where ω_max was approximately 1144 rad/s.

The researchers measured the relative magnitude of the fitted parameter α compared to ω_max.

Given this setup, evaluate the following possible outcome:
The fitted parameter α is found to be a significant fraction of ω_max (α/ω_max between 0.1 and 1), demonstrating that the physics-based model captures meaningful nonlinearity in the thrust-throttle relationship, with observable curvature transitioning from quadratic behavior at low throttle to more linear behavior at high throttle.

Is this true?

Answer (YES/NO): YES